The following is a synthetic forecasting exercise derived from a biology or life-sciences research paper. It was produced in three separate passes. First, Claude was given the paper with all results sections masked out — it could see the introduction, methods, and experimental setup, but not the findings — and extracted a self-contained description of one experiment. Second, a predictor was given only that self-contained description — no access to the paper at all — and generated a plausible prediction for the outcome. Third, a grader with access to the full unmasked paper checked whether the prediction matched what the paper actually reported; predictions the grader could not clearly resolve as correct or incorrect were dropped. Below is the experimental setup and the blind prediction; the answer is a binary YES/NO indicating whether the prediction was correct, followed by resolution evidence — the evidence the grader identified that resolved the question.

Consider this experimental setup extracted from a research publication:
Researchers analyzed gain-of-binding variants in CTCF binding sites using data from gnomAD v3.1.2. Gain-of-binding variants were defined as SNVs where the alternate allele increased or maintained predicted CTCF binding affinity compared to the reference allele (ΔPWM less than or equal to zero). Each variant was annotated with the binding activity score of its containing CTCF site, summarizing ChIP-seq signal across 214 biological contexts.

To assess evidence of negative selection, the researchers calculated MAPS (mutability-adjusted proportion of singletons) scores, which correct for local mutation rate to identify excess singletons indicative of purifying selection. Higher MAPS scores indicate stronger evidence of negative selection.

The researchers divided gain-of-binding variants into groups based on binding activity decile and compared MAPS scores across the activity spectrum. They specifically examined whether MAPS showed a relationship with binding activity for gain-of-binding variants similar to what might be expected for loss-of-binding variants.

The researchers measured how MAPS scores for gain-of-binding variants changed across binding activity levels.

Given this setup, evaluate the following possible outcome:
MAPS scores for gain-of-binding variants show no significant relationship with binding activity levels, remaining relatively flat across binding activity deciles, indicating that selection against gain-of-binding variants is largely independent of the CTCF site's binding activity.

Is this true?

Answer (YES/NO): NO